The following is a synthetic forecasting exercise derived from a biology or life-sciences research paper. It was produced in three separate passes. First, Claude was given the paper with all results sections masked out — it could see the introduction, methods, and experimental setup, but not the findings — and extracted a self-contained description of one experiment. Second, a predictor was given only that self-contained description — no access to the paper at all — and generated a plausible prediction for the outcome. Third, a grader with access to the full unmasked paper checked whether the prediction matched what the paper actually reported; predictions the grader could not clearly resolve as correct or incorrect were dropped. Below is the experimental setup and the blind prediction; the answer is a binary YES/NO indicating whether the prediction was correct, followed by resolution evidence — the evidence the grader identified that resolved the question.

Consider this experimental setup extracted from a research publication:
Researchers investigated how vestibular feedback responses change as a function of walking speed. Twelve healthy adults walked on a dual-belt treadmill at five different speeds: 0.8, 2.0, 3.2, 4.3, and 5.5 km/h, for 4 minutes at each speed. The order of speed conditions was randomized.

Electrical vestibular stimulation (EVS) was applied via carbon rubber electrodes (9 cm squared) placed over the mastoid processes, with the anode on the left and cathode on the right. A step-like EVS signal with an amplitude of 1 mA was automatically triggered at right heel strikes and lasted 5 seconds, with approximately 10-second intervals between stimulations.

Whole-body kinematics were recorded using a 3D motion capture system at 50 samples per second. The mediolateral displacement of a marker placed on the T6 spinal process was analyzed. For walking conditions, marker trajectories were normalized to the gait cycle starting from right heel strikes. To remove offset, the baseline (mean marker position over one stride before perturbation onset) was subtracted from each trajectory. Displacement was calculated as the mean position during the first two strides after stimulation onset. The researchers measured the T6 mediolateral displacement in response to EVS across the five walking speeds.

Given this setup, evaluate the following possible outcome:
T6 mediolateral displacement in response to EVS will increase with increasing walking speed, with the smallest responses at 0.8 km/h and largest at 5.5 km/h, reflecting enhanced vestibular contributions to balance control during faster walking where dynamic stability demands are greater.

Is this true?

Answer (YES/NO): NO